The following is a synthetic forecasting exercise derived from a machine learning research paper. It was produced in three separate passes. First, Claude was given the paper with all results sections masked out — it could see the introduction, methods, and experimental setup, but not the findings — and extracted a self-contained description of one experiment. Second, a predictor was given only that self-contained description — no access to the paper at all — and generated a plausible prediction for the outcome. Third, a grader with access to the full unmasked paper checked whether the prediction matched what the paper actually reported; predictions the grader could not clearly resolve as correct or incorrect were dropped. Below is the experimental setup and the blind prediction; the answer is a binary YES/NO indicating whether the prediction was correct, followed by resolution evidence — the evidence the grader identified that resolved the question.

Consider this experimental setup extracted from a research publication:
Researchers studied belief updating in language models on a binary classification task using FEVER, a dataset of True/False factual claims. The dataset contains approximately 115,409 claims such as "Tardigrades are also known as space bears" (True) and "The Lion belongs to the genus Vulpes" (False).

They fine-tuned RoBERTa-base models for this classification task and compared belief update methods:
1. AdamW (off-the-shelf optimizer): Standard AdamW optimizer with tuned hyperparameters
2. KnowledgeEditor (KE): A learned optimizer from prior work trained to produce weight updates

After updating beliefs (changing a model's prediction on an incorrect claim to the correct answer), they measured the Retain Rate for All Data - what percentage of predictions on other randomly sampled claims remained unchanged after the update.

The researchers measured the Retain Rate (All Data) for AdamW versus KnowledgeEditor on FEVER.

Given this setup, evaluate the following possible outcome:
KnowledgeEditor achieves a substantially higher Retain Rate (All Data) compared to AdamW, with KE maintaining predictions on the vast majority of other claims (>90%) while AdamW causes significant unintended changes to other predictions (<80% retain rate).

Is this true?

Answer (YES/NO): NO